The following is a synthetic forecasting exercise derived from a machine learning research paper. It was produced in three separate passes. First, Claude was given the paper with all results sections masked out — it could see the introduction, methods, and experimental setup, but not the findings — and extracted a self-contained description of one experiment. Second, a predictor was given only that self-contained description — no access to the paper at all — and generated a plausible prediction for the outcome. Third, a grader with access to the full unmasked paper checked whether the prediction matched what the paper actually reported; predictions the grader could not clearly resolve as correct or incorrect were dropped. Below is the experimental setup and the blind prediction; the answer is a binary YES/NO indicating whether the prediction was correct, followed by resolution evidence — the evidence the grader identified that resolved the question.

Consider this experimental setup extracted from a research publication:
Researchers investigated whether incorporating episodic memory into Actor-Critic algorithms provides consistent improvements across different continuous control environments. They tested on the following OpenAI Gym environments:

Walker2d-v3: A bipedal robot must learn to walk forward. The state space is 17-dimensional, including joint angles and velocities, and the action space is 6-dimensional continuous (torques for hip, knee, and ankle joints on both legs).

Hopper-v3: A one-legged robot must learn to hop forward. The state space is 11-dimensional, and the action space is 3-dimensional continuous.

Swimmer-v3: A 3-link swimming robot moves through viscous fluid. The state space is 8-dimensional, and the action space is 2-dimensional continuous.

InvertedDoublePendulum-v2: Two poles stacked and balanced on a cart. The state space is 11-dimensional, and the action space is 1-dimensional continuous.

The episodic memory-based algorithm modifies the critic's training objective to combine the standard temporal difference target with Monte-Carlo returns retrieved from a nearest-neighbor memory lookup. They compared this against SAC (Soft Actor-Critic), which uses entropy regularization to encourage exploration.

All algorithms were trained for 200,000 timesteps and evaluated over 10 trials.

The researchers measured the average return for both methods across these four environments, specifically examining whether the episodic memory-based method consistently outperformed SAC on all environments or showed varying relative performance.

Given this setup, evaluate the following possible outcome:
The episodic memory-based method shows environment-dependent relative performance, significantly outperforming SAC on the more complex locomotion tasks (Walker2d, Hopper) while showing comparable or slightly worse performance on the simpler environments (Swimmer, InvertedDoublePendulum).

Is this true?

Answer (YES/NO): NO